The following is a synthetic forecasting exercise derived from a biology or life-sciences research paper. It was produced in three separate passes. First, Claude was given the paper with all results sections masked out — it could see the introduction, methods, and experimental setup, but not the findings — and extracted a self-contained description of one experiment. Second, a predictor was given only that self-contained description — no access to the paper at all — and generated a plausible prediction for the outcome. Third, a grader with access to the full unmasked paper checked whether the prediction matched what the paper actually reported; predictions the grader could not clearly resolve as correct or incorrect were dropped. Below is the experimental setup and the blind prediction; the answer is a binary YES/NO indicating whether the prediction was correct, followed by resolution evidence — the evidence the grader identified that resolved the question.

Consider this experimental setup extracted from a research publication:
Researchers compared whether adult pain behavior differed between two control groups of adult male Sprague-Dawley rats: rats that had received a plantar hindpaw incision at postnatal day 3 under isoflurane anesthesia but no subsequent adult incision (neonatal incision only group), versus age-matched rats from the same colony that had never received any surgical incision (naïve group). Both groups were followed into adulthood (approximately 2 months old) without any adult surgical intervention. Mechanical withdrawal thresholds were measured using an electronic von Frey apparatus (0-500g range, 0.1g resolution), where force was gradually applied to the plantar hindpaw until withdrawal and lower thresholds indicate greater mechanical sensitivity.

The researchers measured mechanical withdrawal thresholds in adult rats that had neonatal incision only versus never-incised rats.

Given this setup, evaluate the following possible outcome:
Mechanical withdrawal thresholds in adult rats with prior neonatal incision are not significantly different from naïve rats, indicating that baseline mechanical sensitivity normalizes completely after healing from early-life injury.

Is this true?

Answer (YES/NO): YES